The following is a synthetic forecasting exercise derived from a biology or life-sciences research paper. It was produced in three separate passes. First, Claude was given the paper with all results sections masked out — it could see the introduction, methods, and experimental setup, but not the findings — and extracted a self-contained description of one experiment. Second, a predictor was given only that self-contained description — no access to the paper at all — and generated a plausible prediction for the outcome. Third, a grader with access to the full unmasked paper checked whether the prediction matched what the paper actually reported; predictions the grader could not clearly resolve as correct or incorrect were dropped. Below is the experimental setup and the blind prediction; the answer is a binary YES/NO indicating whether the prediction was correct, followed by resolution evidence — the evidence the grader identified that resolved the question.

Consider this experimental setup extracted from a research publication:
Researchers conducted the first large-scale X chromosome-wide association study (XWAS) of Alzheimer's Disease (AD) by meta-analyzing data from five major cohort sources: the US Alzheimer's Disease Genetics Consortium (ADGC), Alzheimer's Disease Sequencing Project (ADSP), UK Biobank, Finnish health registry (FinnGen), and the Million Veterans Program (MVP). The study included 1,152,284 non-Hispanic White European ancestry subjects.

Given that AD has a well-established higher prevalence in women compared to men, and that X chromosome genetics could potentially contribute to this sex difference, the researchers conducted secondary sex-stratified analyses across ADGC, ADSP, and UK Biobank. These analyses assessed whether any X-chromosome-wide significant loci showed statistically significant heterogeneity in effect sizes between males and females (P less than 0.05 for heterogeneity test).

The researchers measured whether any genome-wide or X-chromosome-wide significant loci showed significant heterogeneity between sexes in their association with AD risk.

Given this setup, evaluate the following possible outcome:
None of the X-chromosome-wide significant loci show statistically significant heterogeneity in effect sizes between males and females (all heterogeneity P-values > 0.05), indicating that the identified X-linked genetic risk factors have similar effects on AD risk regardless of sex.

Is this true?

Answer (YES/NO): NO